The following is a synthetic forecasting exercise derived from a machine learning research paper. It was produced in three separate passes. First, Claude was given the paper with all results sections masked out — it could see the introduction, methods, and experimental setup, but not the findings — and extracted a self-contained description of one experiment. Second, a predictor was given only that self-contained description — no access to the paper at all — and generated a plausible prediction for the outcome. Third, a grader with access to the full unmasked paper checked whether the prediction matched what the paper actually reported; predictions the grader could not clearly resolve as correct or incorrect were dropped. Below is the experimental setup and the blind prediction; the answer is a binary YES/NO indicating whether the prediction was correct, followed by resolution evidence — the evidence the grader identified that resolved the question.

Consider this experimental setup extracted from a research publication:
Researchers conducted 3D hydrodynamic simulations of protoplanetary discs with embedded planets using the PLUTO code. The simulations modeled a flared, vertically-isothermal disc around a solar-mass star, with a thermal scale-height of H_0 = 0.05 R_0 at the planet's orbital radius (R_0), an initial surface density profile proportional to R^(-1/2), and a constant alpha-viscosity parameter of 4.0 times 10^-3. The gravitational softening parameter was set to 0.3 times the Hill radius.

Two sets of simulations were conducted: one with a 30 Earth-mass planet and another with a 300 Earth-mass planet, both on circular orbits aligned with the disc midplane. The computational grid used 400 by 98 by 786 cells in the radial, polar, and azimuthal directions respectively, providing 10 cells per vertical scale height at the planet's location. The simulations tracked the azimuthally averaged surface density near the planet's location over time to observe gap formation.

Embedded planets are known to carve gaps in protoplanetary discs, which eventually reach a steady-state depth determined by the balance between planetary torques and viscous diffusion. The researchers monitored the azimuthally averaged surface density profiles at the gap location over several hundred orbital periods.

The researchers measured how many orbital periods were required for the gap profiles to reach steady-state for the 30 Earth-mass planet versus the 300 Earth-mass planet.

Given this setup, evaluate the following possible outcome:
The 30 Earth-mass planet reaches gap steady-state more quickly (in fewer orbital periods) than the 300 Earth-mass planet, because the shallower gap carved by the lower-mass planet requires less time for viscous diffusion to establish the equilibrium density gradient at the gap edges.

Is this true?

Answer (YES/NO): YES